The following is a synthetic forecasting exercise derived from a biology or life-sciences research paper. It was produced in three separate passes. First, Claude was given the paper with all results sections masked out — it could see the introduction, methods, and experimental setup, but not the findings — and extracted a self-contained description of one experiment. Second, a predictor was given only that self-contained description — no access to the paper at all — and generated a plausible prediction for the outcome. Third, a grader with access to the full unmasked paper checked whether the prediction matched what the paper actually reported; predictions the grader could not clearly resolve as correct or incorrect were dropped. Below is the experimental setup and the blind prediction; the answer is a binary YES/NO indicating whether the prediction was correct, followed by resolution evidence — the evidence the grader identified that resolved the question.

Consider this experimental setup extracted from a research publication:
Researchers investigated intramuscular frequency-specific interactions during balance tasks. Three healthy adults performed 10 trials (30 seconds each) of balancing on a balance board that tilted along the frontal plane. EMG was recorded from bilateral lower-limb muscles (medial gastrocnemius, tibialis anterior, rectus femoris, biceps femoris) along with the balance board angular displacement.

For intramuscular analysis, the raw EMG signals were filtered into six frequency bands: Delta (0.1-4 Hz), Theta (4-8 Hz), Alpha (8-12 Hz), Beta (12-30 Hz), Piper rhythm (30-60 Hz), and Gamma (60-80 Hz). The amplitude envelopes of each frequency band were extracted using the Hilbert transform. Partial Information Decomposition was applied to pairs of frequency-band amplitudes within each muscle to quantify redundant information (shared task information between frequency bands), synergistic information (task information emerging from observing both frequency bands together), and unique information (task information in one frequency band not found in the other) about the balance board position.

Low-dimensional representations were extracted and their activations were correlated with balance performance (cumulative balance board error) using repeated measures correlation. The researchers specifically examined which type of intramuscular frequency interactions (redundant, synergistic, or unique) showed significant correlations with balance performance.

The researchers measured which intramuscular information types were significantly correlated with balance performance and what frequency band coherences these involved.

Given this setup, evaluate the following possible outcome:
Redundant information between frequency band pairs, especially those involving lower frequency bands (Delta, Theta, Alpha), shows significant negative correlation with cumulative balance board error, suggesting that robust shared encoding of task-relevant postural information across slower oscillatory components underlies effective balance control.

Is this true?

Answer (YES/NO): NO